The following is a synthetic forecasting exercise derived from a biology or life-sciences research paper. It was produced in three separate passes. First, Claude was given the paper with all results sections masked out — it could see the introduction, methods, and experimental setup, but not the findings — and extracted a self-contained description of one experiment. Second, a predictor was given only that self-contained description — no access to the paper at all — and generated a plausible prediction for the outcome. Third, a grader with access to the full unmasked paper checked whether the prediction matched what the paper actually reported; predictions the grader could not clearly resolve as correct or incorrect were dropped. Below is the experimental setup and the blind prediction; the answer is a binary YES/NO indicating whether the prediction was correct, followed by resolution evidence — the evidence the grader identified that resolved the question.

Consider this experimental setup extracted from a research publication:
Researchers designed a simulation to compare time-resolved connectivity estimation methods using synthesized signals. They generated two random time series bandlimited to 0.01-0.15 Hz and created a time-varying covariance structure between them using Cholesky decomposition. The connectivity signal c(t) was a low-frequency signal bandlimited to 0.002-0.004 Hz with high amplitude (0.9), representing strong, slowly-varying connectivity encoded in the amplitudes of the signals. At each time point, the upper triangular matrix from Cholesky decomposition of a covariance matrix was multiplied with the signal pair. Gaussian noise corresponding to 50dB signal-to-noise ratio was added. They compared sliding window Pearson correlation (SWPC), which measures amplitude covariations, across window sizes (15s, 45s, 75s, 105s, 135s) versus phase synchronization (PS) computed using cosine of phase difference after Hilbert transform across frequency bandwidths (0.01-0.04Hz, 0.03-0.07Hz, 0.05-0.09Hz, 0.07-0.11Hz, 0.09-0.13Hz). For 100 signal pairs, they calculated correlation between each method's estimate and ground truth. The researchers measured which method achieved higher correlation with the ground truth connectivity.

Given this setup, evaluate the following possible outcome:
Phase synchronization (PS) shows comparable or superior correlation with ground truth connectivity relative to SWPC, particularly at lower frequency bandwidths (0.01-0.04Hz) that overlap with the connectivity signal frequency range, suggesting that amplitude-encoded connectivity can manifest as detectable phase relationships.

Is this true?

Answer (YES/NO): NO